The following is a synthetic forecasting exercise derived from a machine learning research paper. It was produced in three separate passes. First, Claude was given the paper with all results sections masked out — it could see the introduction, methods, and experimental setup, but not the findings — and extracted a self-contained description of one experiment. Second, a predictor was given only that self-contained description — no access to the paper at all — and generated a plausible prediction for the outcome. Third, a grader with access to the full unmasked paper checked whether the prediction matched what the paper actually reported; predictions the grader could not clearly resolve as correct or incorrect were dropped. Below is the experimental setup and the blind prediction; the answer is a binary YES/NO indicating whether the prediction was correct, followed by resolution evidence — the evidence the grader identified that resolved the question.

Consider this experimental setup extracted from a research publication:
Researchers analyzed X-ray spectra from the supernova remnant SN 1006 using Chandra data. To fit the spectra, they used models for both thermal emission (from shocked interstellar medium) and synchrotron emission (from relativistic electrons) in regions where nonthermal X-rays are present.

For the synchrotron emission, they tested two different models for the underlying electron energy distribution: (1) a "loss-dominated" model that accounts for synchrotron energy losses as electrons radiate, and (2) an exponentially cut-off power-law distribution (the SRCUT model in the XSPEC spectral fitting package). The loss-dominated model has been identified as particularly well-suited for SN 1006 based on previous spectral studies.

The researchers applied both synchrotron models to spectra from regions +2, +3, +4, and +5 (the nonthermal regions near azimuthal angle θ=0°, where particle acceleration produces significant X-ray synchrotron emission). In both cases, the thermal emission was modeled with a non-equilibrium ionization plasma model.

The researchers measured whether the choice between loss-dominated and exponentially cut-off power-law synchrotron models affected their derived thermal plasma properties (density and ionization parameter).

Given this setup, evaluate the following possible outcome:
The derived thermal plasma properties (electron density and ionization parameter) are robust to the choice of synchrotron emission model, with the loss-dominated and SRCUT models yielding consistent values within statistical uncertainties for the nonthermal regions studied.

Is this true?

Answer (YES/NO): YES